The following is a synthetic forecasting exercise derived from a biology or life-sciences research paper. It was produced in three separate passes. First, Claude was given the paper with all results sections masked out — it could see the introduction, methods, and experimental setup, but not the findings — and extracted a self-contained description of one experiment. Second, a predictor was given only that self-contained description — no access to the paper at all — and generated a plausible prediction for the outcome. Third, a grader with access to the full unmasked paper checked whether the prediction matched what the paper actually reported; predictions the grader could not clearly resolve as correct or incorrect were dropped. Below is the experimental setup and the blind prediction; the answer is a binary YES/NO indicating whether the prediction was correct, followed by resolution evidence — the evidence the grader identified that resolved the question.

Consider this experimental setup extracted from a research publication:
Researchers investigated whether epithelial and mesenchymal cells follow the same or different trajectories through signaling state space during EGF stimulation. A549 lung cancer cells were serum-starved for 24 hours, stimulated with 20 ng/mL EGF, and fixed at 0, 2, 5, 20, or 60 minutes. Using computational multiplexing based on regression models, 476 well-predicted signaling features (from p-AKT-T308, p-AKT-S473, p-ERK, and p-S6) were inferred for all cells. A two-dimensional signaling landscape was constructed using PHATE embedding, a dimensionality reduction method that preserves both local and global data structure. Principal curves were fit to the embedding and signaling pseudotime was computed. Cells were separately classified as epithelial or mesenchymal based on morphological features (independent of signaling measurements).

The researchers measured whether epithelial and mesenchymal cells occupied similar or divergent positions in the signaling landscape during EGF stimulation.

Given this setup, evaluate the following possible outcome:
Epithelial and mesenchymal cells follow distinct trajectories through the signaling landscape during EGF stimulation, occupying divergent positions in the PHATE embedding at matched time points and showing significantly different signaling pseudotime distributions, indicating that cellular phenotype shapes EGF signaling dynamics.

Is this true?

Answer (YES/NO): YES